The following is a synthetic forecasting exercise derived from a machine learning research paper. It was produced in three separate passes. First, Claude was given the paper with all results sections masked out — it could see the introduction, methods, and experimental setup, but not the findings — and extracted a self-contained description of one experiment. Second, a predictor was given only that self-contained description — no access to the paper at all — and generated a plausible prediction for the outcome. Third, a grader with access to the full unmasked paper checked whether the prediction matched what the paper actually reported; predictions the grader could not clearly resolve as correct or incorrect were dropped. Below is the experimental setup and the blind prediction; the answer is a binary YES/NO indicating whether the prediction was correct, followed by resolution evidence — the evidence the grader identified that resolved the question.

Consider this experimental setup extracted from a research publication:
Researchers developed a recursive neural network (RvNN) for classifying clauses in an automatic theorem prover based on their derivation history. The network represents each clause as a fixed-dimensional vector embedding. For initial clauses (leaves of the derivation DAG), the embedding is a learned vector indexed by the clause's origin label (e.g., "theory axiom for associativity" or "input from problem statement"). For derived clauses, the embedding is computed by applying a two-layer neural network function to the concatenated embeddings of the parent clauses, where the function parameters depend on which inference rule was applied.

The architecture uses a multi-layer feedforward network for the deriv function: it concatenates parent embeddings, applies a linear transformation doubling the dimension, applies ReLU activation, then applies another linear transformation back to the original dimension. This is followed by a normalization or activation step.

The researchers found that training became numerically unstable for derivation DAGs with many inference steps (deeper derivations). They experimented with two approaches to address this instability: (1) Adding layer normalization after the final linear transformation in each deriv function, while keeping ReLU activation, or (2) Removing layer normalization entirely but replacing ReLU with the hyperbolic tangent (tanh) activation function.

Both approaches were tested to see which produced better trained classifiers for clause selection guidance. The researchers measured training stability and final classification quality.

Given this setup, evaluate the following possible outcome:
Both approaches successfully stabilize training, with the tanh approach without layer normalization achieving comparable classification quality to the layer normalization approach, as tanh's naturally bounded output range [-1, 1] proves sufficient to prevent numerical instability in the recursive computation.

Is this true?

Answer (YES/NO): NO